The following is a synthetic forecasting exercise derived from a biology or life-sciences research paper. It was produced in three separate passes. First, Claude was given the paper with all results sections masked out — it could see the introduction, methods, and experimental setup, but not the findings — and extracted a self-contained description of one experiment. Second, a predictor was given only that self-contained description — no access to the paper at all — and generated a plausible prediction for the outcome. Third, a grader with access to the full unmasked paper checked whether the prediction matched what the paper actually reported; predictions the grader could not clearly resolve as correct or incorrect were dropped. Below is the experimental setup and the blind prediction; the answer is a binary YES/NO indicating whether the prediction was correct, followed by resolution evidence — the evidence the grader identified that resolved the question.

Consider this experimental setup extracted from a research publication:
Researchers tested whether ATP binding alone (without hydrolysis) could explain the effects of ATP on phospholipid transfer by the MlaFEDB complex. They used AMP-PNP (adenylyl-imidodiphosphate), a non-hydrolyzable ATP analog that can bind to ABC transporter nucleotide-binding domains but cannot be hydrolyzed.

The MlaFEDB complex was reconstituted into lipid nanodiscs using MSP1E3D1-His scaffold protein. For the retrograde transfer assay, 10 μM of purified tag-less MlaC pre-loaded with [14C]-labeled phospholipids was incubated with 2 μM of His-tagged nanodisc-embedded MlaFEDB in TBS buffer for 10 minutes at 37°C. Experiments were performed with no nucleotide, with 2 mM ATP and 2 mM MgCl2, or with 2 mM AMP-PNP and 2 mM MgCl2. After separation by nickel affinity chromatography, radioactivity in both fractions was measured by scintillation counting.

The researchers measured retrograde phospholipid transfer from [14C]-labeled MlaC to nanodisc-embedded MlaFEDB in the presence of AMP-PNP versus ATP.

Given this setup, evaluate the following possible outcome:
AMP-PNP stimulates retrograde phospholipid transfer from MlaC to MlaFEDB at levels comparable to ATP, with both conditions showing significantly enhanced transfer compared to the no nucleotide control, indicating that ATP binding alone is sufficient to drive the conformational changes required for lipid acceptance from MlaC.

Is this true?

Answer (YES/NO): NO